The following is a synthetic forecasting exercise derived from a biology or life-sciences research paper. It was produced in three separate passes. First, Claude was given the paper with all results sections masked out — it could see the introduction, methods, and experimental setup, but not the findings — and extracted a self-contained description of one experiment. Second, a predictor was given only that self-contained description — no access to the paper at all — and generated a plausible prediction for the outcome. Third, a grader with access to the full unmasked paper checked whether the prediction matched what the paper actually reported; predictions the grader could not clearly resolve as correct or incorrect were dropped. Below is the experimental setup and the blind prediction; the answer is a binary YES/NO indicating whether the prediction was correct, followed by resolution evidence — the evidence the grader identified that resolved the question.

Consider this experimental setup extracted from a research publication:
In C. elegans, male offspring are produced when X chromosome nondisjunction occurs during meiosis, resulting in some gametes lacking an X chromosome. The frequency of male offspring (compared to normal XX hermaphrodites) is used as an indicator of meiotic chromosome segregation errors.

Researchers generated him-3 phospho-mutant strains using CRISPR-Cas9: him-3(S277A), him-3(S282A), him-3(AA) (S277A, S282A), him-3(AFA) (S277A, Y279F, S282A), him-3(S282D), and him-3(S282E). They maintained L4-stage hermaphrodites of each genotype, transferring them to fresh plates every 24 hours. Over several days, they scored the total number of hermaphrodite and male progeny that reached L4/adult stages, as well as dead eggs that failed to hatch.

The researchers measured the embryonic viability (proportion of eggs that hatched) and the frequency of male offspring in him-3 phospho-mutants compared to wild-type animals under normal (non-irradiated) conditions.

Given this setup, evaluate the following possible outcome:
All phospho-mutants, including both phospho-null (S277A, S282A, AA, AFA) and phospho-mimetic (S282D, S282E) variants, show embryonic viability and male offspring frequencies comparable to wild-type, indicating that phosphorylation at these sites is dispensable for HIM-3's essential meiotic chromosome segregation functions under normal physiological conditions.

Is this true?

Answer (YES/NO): NO